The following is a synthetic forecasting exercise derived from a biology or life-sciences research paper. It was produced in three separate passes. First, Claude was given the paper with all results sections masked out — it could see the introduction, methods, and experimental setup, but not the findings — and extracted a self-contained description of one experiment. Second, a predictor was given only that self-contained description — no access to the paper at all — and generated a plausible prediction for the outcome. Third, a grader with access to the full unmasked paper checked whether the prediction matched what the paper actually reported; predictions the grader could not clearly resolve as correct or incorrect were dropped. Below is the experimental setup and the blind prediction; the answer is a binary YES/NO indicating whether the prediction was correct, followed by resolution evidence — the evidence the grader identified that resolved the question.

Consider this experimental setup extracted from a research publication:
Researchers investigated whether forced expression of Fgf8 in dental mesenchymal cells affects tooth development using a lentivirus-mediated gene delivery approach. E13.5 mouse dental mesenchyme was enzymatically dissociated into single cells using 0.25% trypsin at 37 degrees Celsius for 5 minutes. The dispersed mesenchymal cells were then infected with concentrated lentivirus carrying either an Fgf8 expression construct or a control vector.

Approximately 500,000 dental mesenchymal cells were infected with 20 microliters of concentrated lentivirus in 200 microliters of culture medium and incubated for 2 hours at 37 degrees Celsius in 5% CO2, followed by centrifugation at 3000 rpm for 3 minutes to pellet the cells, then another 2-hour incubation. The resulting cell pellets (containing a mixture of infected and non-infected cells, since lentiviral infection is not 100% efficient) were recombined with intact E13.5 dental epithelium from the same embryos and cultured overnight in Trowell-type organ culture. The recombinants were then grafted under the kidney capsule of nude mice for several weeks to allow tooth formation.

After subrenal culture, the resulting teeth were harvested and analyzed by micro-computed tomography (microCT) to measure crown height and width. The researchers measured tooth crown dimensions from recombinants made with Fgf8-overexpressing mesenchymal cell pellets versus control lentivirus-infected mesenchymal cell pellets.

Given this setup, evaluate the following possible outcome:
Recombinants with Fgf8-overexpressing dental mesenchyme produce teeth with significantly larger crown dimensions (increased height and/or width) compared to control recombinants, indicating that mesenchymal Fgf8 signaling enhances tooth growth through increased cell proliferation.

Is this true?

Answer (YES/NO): YES